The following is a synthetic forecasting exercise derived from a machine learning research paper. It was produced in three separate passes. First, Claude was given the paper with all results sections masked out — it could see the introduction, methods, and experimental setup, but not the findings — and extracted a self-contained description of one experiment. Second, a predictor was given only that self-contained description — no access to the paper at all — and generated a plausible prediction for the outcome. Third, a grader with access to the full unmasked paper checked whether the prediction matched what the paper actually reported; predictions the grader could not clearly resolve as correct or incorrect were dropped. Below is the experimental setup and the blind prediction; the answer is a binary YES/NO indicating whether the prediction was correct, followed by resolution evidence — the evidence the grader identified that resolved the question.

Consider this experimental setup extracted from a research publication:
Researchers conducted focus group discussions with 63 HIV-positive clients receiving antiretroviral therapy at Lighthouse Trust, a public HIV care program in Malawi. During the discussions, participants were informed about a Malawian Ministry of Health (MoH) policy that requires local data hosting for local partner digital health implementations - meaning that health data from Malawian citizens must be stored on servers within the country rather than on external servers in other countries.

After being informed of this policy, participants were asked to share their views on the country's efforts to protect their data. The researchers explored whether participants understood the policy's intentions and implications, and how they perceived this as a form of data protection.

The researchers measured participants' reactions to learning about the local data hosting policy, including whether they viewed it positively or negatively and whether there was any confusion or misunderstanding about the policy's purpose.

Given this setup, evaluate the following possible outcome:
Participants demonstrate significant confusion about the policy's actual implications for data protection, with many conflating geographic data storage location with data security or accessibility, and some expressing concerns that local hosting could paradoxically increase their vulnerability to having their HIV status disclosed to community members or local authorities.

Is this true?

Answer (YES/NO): NO